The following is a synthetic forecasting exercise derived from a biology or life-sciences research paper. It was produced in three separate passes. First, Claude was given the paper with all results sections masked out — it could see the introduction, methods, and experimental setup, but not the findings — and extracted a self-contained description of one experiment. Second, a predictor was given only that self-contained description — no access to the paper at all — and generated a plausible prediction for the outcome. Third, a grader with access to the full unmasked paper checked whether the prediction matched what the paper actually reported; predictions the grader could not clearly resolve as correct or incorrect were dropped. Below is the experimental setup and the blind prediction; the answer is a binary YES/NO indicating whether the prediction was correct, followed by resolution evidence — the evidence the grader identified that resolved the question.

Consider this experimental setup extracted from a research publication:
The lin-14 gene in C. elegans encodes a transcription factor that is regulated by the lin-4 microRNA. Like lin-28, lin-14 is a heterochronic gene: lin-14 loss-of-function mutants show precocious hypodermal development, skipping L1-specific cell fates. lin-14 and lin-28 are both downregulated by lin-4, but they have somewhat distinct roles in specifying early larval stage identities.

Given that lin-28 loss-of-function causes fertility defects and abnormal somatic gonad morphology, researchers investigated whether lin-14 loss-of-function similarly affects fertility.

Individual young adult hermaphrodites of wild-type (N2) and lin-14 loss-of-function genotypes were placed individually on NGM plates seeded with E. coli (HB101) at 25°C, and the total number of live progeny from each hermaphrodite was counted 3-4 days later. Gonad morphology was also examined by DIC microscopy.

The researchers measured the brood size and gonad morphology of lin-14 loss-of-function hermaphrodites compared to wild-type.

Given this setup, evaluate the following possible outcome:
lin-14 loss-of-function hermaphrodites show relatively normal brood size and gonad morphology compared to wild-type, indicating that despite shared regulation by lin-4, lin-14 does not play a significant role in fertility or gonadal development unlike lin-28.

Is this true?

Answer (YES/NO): NO